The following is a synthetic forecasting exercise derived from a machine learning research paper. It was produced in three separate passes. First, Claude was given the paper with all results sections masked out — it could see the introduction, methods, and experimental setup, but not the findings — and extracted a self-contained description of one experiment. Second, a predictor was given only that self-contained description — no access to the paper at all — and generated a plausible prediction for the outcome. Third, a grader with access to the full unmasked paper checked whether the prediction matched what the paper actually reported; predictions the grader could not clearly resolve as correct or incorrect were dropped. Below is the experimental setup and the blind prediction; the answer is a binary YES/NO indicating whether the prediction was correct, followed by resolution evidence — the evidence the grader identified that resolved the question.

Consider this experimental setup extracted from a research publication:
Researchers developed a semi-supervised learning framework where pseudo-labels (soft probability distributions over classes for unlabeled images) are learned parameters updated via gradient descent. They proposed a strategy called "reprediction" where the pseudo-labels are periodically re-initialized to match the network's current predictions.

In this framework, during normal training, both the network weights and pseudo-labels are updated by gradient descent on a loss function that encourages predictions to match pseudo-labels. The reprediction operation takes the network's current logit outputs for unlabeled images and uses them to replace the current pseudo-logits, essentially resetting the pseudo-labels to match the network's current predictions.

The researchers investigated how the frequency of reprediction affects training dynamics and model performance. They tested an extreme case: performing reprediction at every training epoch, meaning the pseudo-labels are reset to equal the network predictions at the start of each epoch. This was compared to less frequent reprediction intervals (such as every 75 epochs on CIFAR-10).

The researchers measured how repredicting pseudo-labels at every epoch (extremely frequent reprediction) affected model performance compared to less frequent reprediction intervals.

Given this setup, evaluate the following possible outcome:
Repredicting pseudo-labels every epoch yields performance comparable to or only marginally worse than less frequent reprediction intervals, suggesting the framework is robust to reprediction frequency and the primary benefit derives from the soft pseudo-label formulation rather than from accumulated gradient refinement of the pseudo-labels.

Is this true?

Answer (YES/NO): NO